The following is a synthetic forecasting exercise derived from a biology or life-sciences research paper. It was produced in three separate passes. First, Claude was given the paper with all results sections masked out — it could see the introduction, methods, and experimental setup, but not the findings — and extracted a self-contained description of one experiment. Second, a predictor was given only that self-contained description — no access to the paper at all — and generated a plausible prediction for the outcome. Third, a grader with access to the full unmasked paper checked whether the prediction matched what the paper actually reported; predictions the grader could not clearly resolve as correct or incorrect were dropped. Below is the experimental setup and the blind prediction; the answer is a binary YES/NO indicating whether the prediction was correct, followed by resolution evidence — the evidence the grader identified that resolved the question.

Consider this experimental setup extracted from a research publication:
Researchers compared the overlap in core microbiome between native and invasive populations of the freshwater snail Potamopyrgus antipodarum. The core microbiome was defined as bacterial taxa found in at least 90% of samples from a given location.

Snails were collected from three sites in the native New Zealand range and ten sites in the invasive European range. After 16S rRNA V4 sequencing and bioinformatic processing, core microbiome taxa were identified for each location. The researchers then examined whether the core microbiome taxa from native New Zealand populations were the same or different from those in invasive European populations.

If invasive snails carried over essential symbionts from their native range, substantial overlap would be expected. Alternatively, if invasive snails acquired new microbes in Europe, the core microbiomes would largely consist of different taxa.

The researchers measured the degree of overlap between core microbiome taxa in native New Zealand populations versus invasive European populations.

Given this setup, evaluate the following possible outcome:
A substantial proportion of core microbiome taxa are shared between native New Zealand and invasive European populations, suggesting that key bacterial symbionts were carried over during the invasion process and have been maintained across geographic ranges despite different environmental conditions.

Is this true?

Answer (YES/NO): NO